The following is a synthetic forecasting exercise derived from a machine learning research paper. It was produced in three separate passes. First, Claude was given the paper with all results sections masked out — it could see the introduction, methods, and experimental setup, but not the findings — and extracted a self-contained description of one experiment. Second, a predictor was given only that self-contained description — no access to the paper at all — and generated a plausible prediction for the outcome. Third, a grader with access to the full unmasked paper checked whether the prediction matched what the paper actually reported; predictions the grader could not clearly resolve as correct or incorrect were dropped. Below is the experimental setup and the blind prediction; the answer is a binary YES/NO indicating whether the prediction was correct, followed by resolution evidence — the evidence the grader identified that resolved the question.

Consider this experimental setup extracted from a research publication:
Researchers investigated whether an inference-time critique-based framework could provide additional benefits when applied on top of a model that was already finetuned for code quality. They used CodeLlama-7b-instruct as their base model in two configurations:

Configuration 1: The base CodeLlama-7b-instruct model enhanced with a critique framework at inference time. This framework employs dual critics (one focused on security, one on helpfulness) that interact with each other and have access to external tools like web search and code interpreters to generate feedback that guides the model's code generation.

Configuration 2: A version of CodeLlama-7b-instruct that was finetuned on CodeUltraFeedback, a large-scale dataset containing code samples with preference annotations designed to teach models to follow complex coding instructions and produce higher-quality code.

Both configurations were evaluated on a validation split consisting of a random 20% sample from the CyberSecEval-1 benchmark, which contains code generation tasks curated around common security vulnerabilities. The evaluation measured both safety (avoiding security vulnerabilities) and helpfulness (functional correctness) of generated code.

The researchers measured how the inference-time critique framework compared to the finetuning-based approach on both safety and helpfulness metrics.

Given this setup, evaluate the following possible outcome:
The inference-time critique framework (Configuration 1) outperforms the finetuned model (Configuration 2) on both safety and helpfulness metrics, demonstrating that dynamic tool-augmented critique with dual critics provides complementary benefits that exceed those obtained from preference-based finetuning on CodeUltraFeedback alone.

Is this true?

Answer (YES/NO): YES